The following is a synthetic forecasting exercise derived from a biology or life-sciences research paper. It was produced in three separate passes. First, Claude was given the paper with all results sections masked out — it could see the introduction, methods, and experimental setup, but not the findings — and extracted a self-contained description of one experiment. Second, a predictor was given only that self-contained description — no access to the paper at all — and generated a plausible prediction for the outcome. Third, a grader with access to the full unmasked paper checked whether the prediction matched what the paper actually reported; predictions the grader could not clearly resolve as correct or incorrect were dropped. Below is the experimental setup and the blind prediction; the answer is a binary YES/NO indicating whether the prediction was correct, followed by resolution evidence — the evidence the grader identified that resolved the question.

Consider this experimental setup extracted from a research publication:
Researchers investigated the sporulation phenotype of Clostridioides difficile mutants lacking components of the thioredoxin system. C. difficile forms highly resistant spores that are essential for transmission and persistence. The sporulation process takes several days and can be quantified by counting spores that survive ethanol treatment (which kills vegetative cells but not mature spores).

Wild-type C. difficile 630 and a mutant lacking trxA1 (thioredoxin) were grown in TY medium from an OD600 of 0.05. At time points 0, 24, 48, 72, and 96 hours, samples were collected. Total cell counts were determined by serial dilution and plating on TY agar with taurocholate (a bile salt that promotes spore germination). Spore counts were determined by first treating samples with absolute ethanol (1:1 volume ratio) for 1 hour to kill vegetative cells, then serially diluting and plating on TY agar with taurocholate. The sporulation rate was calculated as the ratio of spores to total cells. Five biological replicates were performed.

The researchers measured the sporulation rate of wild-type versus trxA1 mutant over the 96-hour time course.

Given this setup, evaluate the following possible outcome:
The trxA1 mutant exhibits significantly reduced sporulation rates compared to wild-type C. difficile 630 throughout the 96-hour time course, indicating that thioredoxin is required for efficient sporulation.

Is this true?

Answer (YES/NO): NO